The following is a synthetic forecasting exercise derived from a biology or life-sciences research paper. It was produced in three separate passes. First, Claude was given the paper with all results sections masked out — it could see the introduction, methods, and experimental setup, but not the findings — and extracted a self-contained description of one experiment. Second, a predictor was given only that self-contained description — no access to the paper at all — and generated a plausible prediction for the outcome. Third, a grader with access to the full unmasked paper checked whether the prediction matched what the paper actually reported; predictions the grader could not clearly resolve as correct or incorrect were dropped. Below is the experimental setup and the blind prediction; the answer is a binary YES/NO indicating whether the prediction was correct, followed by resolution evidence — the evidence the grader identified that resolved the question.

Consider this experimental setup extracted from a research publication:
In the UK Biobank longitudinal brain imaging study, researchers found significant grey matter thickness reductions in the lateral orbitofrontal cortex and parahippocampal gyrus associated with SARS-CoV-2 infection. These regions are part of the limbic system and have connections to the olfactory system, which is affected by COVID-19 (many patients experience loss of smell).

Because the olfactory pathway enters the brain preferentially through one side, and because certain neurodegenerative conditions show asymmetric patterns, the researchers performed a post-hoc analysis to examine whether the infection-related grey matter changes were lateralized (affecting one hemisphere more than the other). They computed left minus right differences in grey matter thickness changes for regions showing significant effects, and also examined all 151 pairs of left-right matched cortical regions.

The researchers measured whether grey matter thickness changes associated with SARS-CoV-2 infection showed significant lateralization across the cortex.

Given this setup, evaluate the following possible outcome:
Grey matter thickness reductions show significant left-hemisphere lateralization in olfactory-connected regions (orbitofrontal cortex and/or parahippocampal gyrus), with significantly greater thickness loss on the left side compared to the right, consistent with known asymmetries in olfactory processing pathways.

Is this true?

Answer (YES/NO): NO